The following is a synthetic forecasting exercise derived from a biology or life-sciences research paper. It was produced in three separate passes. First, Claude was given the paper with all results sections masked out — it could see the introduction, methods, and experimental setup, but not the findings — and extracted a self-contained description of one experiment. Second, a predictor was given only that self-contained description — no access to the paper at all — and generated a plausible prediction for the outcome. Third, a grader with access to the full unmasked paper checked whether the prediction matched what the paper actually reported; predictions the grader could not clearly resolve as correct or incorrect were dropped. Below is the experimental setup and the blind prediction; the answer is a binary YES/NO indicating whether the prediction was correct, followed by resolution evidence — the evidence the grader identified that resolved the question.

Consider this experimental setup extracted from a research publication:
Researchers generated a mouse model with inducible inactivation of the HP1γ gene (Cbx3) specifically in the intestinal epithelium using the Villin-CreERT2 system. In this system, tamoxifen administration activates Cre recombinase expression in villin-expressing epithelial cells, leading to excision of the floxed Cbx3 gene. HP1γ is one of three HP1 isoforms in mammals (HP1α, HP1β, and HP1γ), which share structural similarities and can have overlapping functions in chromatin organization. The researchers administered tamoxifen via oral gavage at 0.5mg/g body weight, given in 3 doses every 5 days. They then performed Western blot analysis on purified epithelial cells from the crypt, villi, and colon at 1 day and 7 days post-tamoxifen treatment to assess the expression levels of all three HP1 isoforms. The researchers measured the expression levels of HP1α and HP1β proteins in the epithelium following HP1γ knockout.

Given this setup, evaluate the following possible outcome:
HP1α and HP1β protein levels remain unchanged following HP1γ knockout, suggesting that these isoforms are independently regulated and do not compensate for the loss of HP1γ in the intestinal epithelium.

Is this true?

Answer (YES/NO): NO